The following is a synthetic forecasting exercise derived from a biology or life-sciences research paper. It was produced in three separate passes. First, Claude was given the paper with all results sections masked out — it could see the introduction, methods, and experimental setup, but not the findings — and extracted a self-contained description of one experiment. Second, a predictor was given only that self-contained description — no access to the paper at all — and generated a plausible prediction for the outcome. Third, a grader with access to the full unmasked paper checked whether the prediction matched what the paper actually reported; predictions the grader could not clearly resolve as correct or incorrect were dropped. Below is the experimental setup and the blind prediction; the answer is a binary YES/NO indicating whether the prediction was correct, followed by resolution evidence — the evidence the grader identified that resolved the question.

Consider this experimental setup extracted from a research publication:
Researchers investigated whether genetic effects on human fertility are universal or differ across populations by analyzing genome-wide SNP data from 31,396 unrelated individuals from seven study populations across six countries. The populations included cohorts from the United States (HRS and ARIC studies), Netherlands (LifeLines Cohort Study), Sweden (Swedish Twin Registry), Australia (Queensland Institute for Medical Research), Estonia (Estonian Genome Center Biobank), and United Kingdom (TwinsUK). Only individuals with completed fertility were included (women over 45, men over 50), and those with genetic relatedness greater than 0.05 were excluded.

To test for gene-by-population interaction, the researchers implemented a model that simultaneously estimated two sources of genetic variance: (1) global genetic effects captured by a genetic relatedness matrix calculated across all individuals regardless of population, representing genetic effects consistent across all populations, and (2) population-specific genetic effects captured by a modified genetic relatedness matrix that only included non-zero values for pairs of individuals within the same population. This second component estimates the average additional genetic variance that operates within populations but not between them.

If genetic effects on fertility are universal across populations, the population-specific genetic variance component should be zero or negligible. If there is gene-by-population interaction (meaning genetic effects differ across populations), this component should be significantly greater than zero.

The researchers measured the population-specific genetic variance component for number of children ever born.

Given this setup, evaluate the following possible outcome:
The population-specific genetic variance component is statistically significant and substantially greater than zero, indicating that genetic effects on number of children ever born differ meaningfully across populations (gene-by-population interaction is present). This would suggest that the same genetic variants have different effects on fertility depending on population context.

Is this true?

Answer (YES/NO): YES